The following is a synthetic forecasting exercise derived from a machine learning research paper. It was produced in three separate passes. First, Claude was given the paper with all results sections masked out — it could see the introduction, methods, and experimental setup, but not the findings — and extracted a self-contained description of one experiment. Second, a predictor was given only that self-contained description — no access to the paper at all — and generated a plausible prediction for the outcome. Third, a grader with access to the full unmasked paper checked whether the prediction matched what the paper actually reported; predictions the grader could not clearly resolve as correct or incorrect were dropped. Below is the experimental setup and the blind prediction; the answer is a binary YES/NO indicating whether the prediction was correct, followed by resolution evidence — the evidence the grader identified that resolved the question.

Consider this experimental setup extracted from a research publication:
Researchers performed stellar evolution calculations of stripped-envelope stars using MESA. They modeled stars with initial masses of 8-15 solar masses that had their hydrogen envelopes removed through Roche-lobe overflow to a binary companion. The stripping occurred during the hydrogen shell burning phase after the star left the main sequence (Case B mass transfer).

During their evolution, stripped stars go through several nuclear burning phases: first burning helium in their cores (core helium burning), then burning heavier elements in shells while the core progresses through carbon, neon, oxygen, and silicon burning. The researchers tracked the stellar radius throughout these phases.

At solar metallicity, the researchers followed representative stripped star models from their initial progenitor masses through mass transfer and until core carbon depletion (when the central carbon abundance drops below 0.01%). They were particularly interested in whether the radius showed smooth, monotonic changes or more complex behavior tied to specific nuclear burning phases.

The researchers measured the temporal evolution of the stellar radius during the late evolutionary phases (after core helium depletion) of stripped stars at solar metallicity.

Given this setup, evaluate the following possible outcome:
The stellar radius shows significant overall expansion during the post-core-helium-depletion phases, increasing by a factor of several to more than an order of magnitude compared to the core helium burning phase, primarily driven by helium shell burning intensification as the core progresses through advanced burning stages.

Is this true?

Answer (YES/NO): YES